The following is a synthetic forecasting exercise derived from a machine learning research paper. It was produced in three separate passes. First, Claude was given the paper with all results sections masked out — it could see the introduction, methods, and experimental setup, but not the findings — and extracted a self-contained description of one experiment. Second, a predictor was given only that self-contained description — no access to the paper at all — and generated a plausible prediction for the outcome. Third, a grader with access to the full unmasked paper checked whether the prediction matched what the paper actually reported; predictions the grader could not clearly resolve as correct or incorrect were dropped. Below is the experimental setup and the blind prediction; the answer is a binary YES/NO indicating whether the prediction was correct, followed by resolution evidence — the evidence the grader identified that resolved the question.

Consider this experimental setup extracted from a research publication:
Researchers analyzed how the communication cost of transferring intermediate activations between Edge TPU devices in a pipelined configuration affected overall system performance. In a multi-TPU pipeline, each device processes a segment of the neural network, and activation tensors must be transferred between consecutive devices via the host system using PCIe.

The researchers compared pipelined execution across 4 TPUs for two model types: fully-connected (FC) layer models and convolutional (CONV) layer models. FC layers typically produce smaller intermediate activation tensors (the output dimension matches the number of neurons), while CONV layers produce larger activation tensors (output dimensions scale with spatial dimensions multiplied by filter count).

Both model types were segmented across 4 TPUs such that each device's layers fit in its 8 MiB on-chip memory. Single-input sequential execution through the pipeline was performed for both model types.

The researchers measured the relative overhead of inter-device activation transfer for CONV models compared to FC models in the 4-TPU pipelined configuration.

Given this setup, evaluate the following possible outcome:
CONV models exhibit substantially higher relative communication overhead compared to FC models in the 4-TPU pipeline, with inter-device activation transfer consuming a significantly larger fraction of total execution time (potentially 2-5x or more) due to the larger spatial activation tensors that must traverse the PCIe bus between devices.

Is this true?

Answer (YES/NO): YES